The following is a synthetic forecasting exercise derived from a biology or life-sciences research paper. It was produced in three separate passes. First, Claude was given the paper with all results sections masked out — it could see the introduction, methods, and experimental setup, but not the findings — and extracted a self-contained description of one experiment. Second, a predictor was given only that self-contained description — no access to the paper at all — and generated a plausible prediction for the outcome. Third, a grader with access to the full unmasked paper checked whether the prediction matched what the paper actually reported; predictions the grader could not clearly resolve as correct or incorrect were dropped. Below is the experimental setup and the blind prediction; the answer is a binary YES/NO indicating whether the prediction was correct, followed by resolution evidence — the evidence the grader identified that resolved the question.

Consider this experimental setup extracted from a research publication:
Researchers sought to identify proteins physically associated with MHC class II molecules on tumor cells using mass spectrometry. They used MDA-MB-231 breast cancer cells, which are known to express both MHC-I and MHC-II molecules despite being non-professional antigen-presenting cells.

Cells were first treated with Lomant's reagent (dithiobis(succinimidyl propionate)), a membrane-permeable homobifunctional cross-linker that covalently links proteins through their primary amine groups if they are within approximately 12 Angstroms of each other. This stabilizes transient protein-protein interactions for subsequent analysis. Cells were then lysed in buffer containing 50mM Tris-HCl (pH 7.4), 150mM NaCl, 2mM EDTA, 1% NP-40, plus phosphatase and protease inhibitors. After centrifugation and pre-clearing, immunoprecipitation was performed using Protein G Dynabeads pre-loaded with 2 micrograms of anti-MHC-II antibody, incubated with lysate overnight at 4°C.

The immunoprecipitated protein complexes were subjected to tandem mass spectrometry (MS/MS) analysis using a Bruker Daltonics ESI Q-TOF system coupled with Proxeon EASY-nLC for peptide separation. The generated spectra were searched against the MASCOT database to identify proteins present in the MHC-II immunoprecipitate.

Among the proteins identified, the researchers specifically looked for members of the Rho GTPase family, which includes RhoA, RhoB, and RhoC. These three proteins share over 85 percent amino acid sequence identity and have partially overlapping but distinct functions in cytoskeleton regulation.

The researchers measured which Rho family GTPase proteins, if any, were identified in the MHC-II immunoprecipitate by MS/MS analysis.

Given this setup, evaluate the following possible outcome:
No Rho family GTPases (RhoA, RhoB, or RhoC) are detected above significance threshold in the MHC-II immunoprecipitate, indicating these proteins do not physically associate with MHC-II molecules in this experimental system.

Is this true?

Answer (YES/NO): NO